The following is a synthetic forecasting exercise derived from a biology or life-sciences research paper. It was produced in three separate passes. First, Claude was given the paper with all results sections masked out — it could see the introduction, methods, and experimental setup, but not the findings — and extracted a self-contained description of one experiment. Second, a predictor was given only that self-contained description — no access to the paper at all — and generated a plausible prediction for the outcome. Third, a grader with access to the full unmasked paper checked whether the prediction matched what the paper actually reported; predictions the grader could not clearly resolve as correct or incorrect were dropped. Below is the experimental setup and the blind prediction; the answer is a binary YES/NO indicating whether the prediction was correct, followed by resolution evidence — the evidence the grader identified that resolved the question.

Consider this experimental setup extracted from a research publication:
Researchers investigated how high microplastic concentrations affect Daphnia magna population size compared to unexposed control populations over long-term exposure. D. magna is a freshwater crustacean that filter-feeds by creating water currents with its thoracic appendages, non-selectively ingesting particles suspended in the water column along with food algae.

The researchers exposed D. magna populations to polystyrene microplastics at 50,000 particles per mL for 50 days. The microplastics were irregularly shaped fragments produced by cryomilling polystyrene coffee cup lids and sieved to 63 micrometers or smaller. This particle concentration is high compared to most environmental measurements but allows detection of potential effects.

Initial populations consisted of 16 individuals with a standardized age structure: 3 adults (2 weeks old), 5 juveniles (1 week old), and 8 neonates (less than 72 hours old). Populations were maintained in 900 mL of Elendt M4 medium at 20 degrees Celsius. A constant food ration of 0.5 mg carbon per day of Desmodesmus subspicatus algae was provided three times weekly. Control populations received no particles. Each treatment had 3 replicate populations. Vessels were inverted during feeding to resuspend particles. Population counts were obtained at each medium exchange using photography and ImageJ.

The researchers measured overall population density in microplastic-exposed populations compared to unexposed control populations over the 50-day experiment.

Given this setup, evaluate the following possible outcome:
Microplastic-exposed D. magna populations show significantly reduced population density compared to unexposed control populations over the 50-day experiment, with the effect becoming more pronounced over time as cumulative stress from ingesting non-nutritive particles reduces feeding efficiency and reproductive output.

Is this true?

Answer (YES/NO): NO